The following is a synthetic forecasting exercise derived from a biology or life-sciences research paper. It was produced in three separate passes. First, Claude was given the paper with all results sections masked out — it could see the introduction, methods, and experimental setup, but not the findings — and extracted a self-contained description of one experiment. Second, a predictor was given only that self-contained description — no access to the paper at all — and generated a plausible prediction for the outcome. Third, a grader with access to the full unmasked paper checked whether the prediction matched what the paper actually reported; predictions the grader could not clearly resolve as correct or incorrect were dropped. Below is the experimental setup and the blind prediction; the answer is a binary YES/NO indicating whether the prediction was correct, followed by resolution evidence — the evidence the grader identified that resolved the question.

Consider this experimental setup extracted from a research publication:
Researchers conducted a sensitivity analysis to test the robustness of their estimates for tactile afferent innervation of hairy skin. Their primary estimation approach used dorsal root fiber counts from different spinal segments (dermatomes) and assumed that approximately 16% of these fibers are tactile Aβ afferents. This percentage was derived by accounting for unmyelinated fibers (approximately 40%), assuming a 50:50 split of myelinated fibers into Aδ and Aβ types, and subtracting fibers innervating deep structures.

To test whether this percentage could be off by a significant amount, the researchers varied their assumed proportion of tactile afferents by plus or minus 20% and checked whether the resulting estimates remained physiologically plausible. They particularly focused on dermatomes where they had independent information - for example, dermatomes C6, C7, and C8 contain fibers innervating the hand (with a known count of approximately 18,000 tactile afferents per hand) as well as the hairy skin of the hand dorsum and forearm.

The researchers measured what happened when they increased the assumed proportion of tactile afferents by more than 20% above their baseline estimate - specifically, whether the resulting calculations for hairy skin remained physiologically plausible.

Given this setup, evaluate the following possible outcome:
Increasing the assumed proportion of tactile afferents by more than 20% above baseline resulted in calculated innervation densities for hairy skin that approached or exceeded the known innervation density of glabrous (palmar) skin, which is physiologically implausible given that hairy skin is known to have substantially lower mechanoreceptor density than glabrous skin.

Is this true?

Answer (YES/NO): YES